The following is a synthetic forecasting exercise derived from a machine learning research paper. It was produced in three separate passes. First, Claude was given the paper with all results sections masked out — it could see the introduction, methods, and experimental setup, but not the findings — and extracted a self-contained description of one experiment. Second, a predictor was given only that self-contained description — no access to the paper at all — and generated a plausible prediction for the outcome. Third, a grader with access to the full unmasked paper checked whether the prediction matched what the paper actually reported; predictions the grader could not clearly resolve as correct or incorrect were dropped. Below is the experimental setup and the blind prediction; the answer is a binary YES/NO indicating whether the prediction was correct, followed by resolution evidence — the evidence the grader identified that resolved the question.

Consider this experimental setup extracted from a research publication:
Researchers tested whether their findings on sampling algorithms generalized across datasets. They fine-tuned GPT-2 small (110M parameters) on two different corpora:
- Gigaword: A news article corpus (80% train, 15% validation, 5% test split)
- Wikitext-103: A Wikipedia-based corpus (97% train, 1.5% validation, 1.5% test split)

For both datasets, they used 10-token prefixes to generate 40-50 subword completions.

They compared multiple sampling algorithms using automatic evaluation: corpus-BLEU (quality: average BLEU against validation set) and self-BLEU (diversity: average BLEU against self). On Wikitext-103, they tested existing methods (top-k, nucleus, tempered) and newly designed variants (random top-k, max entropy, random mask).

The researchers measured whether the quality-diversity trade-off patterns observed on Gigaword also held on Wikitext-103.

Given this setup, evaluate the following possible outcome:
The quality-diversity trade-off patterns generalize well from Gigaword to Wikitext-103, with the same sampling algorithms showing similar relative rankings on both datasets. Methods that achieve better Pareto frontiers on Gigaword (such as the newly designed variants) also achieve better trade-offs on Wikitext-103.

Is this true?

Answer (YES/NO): NO